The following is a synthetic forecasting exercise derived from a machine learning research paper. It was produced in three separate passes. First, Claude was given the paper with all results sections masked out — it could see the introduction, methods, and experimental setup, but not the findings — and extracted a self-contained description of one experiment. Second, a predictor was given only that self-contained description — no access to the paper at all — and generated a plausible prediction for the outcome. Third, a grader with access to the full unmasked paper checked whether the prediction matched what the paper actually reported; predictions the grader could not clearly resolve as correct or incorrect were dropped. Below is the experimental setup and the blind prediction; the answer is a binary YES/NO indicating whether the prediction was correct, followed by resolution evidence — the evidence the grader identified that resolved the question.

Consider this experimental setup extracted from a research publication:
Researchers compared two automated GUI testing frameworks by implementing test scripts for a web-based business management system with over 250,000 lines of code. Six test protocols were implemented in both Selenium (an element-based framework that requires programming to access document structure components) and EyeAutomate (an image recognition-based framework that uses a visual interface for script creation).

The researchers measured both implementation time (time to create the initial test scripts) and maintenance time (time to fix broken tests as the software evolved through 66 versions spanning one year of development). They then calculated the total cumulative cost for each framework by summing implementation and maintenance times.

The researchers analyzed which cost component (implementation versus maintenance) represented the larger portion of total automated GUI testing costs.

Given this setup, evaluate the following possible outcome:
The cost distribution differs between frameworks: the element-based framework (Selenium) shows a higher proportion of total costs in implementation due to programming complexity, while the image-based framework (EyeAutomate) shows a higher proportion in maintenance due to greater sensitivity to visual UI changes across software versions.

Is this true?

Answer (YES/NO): NO